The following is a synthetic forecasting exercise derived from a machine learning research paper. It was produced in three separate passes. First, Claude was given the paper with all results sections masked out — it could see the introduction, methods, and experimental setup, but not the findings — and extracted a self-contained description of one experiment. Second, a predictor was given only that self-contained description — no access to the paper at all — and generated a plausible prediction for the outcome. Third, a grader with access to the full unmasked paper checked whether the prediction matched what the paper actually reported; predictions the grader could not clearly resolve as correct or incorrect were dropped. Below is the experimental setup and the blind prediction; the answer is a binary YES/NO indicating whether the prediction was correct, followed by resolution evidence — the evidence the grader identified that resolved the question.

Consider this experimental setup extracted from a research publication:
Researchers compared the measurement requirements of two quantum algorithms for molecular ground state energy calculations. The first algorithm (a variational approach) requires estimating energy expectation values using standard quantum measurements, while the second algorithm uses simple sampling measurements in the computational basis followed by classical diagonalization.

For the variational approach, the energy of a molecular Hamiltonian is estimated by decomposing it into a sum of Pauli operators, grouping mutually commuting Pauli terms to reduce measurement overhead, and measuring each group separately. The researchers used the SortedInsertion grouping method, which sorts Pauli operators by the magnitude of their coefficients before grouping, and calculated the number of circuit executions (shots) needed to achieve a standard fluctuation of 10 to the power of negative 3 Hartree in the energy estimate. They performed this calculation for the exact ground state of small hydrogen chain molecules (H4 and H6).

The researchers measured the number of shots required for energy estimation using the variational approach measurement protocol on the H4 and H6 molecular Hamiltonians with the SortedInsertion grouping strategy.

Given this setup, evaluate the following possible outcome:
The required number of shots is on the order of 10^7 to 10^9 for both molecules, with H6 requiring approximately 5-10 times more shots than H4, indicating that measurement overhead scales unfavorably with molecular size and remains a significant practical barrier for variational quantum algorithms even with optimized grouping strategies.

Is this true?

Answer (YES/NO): NO